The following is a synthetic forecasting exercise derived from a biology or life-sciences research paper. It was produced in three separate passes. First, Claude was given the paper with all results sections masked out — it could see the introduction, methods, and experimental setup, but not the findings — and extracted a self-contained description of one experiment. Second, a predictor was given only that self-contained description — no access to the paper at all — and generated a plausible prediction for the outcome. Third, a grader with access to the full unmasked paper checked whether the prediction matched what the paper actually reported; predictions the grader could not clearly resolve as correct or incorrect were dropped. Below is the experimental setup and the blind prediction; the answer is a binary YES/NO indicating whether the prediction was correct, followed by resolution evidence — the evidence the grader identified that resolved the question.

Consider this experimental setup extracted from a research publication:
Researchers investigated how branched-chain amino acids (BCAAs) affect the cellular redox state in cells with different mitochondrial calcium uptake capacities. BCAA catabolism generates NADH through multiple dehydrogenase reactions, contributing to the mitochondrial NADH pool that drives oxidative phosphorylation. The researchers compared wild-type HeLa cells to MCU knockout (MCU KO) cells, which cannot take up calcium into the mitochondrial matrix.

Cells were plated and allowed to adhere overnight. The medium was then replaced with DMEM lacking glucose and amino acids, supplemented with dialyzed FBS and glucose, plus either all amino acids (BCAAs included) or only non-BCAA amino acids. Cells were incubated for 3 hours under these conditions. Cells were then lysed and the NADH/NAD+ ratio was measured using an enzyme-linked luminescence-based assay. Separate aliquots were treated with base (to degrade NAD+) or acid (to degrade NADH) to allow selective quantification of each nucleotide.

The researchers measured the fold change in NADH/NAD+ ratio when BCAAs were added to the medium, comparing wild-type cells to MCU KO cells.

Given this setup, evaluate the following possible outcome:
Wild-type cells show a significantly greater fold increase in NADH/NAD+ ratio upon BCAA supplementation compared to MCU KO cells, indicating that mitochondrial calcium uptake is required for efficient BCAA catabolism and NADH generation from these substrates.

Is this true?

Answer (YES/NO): NO